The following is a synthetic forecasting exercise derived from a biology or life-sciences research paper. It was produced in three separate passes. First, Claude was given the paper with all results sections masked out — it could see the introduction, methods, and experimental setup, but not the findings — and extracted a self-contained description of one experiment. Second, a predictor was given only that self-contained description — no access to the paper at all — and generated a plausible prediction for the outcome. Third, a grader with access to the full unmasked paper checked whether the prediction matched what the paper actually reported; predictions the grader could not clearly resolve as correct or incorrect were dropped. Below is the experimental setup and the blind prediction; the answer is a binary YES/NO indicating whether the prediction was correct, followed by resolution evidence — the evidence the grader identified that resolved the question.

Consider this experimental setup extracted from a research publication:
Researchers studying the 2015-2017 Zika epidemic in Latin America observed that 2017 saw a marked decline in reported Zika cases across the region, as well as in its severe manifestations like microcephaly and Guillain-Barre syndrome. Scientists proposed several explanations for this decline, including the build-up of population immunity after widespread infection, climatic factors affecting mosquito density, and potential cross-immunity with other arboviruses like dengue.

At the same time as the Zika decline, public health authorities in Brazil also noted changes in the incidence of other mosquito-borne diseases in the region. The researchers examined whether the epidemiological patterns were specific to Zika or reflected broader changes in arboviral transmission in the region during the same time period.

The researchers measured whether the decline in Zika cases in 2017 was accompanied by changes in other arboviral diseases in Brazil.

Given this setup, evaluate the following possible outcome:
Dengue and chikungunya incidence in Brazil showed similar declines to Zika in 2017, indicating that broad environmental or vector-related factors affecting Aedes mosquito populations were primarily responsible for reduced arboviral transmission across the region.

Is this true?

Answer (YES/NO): NO